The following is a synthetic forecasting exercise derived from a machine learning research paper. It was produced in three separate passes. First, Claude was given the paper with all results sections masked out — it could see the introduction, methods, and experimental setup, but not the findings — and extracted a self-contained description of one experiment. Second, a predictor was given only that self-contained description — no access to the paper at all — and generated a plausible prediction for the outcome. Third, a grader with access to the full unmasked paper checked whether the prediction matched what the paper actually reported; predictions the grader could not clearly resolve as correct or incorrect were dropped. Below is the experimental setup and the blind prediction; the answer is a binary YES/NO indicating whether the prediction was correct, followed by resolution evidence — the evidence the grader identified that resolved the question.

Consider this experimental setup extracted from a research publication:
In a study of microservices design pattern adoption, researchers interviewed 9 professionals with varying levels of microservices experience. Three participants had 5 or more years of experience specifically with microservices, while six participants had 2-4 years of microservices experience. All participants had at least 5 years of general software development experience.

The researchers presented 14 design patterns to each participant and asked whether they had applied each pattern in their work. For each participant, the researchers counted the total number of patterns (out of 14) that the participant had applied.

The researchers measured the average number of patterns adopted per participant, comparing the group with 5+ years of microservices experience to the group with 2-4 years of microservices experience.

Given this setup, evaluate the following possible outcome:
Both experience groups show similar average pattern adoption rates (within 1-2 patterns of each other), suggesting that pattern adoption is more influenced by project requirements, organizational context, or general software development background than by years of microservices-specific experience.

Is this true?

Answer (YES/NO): NO